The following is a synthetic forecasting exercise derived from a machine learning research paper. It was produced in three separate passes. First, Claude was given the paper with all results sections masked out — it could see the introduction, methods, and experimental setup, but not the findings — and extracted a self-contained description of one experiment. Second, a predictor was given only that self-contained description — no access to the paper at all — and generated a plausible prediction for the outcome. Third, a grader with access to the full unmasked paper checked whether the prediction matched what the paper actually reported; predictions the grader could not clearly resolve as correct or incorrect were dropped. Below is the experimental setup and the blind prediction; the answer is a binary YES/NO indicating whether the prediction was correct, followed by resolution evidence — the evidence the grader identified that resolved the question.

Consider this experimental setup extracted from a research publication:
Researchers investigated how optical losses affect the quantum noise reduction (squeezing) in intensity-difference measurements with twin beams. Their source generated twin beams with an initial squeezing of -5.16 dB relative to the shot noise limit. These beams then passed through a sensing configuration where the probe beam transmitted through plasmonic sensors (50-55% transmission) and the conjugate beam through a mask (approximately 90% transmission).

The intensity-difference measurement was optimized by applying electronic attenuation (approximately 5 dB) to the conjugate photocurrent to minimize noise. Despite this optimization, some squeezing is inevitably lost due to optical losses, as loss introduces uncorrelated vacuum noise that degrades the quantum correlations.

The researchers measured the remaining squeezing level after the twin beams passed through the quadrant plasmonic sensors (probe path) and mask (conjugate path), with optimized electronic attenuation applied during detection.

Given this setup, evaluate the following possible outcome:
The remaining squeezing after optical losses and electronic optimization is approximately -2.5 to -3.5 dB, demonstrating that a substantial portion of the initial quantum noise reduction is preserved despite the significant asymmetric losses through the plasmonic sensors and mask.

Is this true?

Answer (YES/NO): NO